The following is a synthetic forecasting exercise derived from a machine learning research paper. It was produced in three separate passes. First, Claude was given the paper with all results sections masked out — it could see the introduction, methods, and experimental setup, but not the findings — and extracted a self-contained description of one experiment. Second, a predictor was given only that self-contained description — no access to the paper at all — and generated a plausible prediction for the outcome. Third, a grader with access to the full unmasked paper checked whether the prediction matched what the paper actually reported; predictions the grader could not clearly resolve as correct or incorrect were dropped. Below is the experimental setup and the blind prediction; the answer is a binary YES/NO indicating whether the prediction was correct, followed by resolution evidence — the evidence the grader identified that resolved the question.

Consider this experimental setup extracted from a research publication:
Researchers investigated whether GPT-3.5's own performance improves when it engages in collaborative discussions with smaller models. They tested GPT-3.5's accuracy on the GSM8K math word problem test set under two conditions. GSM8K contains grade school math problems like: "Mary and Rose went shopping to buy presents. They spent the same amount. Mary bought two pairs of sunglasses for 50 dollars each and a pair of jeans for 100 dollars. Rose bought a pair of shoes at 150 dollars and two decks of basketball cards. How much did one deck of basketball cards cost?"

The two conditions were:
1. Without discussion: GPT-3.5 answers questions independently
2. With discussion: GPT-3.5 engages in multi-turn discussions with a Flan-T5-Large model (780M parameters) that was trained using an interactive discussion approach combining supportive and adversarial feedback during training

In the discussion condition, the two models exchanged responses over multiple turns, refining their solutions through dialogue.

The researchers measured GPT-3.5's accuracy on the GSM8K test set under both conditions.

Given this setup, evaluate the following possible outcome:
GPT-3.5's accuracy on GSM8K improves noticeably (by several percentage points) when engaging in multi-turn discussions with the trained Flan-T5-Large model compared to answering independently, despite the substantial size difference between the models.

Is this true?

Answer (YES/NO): NO